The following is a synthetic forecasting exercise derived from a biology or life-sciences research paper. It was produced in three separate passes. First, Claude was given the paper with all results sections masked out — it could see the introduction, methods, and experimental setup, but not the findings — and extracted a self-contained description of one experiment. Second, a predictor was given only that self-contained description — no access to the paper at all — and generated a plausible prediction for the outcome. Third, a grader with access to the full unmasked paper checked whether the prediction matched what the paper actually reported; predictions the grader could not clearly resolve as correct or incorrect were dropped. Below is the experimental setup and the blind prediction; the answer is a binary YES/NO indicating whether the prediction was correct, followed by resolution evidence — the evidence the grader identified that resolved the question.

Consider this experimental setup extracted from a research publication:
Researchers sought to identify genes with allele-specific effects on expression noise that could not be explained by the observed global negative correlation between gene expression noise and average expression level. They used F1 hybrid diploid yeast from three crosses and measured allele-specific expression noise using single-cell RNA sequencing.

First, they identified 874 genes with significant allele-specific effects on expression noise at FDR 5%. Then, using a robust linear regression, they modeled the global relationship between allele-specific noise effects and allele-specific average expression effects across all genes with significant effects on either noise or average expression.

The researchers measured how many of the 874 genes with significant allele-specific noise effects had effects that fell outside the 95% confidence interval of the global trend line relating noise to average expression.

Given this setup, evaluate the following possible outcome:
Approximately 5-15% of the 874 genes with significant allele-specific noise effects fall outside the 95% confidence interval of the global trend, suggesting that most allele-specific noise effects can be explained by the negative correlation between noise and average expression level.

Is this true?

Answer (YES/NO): NO